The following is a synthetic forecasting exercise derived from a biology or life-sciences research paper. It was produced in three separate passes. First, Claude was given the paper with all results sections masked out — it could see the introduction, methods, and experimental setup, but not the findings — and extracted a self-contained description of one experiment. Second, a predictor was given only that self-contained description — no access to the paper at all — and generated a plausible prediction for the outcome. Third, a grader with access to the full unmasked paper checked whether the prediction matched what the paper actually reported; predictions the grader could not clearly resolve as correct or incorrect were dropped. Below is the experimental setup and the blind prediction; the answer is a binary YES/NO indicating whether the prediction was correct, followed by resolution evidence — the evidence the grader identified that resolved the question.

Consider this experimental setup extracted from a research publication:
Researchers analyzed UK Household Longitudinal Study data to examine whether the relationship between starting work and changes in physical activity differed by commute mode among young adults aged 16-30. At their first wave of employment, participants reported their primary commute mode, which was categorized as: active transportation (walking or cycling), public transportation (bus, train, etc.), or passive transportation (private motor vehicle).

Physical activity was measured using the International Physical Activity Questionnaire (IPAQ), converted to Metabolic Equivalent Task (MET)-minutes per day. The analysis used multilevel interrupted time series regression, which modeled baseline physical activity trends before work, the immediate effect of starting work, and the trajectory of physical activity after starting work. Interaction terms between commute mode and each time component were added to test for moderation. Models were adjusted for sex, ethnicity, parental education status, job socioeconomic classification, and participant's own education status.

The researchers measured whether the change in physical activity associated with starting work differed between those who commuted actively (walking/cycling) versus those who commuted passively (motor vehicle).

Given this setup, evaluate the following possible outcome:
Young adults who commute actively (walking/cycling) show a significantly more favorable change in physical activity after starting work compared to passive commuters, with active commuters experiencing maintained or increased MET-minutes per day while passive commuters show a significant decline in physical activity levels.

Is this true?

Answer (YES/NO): NO